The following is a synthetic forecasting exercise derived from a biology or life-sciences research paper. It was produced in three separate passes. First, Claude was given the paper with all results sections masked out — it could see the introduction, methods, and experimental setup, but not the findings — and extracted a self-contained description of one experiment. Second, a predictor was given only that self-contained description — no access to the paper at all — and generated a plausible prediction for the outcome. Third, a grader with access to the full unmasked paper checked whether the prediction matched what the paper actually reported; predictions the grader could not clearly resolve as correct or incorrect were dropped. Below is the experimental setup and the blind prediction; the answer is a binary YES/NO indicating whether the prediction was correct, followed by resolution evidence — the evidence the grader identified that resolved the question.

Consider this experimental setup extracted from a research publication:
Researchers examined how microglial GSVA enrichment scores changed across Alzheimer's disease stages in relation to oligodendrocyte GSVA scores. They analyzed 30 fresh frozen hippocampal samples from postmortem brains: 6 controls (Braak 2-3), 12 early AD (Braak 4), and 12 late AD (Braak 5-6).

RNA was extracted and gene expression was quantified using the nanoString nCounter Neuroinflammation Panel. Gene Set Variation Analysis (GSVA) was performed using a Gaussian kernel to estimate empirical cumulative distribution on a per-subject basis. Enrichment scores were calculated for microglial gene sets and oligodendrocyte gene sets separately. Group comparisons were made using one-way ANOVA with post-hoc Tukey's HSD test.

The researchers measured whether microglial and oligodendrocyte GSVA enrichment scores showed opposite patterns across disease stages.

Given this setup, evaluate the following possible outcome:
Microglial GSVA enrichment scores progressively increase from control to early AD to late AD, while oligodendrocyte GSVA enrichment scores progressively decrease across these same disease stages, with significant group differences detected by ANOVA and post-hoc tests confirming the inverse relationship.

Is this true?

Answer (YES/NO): NO